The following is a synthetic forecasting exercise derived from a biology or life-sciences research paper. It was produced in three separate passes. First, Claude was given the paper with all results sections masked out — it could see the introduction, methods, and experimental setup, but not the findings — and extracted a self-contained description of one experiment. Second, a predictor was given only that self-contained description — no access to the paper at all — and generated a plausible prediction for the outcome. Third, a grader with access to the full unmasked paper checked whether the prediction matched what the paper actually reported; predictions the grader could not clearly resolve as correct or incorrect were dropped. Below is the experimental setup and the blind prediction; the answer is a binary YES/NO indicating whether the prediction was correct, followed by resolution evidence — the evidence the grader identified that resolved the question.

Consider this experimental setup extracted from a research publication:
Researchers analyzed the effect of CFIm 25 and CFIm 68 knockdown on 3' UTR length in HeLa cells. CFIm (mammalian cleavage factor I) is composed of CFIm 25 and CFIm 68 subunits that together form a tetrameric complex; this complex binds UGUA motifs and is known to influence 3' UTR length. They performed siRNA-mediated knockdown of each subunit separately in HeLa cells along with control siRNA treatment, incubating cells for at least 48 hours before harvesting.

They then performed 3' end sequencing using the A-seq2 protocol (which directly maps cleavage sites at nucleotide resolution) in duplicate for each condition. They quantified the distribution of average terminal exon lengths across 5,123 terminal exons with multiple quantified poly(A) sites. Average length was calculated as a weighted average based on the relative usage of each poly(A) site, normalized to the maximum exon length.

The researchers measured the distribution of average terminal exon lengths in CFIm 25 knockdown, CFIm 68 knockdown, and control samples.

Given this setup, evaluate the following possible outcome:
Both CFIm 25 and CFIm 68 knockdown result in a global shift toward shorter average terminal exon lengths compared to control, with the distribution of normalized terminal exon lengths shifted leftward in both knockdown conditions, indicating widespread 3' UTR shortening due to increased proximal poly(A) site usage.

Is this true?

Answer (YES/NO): YES